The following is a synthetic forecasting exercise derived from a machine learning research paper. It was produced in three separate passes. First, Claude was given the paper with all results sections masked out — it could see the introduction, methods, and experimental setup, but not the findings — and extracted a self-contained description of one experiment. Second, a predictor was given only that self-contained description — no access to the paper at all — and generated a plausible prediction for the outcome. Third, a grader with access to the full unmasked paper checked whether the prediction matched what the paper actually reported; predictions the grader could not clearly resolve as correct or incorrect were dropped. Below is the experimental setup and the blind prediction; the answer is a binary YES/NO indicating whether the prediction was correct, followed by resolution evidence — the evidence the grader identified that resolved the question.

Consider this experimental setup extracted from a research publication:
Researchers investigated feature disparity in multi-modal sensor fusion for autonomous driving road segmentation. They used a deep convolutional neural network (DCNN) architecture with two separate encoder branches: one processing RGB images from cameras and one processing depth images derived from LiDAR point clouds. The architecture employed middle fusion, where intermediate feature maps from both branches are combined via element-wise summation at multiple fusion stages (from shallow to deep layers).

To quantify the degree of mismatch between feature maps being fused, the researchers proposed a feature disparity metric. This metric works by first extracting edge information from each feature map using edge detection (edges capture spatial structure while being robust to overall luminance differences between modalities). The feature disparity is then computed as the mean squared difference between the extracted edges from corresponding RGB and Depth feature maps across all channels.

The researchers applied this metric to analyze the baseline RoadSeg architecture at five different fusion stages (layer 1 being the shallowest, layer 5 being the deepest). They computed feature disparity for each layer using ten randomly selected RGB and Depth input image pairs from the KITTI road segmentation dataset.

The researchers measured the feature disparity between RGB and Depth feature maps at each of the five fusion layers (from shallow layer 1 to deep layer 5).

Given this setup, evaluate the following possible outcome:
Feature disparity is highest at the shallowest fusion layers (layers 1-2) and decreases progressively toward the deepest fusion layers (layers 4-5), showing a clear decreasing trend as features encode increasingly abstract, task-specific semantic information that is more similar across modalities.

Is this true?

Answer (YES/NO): YES